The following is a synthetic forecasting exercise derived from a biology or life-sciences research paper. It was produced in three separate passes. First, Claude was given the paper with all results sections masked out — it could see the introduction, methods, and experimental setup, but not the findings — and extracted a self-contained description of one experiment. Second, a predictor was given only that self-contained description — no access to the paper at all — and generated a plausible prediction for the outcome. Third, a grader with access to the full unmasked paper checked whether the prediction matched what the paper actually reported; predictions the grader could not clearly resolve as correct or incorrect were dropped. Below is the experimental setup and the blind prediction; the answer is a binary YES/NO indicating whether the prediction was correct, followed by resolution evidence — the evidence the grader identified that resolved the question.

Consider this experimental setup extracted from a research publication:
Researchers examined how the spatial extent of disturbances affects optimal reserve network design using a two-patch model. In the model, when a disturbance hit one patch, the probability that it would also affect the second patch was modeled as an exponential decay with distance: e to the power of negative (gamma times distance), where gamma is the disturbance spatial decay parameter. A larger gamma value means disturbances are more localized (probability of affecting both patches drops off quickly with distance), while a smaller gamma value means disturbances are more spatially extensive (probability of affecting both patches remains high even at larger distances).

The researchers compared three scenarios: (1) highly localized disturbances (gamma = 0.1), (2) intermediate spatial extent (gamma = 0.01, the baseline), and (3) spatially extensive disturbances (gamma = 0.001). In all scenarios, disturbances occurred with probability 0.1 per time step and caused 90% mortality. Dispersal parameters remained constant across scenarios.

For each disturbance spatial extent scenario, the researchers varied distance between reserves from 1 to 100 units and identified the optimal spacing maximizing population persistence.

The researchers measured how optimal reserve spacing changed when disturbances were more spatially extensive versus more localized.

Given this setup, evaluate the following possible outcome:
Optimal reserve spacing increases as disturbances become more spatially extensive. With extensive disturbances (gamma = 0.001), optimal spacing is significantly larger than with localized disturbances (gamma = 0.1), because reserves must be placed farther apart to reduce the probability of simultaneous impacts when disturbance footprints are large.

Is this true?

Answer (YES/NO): NO